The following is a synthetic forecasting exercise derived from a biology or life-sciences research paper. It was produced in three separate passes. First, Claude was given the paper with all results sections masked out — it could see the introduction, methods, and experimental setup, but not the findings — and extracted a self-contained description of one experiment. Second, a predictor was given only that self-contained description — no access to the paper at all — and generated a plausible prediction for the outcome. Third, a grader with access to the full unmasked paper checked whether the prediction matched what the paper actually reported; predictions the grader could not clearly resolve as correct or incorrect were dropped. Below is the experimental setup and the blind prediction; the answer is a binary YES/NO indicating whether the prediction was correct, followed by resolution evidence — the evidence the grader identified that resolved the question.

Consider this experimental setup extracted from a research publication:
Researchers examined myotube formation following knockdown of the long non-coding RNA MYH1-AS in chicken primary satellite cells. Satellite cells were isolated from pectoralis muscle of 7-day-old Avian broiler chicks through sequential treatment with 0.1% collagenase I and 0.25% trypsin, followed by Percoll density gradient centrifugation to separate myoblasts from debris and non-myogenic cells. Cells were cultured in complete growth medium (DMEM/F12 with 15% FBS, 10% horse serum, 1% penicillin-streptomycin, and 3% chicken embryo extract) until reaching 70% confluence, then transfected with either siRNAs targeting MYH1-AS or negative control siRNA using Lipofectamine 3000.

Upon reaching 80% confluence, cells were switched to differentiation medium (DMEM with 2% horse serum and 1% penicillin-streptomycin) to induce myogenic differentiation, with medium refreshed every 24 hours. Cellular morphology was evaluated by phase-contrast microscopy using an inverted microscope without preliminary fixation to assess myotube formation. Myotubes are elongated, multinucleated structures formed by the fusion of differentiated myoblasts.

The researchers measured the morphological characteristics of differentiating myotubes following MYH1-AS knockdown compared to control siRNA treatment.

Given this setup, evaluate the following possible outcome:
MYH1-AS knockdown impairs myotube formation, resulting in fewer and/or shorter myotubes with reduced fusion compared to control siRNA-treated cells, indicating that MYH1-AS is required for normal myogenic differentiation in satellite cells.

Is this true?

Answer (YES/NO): YES